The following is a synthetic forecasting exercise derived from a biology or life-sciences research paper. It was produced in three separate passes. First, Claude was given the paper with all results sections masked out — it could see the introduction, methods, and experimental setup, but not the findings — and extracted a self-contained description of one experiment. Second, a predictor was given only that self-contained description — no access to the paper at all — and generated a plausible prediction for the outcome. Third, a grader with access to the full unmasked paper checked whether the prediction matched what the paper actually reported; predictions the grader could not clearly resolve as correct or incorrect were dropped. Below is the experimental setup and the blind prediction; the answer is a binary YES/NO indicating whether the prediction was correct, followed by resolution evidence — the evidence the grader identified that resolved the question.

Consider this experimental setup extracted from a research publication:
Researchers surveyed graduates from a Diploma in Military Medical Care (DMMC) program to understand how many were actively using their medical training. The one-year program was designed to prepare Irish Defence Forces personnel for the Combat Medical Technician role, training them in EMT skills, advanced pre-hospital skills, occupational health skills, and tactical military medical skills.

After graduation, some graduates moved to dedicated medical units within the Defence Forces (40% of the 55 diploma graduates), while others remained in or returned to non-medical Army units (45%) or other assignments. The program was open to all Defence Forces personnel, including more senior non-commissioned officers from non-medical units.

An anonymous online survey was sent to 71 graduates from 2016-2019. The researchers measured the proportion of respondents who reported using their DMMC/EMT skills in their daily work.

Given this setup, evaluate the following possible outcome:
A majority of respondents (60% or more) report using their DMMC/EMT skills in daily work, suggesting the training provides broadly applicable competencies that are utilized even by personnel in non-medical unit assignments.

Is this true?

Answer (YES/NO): NO